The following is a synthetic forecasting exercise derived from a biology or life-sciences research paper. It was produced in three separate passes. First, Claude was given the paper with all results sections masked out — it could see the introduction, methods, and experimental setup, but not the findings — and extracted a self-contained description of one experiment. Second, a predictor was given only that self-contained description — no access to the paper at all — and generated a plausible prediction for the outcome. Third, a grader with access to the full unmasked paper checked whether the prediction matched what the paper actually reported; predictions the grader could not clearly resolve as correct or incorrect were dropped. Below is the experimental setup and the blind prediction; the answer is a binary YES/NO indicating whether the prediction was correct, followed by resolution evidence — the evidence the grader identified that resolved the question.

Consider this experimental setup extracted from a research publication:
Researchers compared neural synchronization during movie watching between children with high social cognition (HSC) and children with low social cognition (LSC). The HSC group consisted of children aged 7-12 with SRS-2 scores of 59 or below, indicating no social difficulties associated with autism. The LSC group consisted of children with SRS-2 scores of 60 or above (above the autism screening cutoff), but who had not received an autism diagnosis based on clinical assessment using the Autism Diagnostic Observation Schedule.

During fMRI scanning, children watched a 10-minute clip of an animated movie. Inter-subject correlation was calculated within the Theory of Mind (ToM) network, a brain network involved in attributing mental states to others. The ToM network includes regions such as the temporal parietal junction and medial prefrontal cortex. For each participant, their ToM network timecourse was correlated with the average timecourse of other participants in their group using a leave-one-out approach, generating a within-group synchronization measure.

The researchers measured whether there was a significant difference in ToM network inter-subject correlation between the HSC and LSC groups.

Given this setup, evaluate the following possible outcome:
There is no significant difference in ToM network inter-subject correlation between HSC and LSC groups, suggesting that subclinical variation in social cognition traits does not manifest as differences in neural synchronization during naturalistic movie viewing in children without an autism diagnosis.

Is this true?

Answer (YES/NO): YES